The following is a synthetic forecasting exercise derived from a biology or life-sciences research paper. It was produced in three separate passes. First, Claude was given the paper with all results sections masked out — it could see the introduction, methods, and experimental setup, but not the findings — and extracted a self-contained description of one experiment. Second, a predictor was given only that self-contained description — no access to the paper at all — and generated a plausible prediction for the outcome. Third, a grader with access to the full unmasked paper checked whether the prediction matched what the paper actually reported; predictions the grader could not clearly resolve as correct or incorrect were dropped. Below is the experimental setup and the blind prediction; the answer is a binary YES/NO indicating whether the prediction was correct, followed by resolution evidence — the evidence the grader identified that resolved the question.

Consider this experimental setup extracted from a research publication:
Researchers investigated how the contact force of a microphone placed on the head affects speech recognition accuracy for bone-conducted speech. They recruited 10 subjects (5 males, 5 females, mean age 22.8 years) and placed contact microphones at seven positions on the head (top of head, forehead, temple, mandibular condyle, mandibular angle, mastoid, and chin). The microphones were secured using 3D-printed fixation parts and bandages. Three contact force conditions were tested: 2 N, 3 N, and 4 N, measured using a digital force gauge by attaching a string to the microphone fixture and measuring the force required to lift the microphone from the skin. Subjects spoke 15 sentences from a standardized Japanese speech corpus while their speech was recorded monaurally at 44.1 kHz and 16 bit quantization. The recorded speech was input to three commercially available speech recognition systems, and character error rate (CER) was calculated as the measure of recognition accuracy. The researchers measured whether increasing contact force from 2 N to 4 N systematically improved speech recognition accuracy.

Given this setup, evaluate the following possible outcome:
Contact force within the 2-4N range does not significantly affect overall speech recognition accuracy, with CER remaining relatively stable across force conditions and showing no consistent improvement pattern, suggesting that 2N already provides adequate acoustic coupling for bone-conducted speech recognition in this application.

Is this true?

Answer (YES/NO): YES